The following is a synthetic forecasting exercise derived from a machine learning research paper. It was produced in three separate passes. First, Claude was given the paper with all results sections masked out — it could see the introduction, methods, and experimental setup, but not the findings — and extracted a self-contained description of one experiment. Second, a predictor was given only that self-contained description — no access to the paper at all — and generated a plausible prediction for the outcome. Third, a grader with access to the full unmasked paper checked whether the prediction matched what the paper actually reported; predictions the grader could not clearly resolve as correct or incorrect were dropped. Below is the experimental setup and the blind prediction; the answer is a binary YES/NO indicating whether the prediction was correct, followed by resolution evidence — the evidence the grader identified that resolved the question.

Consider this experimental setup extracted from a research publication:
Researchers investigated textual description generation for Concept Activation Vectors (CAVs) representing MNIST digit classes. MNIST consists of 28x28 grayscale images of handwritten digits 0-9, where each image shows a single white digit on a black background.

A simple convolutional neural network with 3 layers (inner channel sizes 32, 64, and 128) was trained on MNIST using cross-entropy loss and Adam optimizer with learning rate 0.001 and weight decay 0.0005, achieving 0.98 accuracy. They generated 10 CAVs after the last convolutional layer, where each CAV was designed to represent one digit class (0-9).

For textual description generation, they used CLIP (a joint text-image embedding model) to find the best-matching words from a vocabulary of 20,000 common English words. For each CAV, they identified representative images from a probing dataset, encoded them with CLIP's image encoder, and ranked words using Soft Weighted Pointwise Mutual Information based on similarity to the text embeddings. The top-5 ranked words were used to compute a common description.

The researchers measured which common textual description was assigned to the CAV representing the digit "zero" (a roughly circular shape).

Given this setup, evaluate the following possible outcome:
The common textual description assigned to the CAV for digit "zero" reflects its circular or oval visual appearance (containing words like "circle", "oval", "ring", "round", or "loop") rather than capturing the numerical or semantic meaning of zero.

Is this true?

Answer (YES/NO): YES